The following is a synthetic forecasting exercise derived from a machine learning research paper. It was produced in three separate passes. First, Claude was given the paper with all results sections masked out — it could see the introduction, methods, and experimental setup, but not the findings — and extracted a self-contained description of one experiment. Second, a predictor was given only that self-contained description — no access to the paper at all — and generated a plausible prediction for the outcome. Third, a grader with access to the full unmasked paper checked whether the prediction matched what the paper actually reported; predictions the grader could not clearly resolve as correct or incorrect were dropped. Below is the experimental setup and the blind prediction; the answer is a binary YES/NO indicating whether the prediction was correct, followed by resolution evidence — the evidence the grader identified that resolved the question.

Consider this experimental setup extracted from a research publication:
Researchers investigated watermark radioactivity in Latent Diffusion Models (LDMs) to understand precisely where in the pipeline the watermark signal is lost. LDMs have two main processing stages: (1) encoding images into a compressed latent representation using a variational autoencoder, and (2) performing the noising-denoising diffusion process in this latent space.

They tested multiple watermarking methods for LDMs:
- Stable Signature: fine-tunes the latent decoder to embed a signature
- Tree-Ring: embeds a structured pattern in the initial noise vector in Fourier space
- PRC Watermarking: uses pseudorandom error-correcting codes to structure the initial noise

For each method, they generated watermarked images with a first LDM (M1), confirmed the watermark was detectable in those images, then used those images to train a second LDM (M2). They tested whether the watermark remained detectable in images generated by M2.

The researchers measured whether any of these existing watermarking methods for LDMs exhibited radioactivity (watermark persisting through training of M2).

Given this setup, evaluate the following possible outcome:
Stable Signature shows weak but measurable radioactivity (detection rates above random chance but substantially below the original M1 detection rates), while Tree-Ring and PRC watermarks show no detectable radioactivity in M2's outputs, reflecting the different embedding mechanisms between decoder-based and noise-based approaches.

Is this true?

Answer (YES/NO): NO